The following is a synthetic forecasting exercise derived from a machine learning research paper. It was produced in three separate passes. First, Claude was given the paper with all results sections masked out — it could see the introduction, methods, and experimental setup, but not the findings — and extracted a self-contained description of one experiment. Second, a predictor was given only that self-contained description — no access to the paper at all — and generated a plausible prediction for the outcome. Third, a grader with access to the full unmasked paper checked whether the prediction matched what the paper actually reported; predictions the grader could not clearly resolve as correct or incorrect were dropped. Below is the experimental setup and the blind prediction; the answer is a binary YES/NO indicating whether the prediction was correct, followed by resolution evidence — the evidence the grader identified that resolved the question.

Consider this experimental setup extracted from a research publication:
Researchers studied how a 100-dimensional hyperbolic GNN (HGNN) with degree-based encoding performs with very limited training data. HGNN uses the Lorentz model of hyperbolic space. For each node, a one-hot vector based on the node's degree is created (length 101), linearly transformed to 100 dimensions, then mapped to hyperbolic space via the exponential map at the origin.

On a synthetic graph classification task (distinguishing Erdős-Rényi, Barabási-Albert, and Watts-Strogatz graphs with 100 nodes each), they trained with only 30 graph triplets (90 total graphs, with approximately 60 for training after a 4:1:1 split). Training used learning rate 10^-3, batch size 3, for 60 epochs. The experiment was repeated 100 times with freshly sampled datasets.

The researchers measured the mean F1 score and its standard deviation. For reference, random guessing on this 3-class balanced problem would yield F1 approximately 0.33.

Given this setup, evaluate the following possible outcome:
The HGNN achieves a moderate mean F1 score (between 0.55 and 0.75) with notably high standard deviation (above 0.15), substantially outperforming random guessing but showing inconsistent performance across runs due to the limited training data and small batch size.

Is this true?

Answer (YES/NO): NO